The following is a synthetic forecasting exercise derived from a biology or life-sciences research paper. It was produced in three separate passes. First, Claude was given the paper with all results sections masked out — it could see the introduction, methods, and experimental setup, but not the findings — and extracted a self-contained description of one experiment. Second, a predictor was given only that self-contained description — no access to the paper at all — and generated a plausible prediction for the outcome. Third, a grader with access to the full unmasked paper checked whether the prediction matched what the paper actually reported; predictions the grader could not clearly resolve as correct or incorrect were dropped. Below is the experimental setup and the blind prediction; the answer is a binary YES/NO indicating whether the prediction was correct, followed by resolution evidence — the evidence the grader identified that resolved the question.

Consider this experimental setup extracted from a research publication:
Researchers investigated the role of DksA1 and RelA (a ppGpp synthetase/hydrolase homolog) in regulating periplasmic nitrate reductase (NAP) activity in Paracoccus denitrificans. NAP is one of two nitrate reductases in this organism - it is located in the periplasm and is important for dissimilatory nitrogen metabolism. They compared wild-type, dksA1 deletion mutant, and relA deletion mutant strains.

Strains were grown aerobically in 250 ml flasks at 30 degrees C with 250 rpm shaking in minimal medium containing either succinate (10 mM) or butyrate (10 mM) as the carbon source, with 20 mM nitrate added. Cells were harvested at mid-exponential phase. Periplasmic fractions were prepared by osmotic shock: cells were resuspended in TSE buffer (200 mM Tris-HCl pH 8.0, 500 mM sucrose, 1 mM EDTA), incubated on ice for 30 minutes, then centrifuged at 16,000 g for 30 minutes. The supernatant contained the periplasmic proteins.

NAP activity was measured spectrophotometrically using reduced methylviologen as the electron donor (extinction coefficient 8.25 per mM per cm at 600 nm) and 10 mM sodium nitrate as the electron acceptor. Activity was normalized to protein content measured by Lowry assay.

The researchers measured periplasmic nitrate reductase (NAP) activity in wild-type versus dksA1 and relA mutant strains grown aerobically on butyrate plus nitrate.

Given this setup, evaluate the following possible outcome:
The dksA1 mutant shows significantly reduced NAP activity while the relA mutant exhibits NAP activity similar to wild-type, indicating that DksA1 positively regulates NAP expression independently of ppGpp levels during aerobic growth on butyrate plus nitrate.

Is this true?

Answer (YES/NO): NO